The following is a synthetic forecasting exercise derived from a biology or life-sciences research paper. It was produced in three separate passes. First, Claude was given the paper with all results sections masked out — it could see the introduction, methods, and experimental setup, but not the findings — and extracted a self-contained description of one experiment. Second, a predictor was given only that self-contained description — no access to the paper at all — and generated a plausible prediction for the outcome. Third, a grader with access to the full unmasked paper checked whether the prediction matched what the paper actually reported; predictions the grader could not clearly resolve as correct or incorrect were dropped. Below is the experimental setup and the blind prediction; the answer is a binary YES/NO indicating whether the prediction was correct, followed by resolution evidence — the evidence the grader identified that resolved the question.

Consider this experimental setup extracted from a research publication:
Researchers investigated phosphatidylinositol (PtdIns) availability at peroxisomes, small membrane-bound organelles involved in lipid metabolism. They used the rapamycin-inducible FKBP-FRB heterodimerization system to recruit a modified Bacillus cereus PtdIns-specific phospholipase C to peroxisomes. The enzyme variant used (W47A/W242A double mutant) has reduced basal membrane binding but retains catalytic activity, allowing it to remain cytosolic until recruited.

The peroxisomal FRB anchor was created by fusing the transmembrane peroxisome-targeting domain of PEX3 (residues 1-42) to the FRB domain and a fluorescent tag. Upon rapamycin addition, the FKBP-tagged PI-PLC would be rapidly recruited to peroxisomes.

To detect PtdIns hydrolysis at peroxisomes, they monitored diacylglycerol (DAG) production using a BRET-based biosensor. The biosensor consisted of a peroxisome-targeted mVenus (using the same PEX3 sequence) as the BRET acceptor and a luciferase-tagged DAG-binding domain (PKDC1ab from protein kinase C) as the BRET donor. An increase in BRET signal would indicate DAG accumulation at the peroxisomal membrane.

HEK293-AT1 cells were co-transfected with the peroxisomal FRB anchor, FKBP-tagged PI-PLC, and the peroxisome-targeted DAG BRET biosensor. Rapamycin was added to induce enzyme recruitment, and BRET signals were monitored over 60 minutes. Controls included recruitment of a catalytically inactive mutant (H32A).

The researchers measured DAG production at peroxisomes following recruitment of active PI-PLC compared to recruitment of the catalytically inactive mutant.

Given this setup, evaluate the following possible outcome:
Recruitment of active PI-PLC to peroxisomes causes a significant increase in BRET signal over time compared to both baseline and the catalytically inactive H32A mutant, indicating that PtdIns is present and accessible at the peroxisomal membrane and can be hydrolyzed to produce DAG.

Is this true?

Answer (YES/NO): YES